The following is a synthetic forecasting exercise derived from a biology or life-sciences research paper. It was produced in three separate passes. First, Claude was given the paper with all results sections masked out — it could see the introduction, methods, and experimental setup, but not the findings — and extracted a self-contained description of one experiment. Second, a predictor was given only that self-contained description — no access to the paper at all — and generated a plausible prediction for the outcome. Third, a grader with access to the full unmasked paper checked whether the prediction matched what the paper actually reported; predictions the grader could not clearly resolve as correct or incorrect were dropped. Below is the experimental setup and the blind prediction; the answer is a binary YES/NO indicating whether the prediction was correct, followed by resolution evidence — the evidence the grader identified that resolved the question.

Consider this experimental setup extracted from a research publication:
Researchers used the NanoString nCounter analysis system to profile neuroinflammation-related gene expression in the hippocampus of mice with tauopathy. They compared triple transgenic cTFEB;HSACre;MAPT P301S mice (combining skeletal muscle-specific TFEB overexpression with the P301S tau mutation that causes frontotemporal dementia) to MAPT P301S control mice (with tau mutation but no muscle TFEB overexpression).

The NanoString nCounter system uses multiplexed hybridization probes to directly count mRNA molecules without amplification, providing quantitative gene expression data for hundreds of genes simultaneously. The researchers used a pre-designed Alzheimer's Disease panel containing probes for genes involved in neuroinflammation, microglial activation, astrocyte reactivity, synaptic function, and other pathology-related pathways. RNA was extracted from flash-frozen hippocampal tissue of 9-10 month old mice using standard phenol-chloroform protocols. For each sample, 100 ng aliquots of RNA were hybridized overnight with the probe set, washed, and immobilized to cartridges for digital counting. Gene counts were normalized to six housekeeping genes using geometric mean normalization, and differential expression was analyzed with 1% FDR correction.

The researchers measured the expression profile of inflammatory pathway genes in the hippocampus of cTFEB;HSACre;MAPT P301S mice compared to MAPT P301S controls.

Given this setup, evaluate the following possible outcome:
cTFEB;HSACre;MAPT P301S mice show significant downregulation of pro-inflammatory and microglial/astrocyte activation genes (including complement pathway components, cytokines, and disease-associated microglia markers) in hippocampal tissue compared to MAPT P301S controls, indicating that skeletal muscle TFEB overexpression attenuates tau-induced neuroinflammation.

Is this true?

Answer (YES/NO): YES